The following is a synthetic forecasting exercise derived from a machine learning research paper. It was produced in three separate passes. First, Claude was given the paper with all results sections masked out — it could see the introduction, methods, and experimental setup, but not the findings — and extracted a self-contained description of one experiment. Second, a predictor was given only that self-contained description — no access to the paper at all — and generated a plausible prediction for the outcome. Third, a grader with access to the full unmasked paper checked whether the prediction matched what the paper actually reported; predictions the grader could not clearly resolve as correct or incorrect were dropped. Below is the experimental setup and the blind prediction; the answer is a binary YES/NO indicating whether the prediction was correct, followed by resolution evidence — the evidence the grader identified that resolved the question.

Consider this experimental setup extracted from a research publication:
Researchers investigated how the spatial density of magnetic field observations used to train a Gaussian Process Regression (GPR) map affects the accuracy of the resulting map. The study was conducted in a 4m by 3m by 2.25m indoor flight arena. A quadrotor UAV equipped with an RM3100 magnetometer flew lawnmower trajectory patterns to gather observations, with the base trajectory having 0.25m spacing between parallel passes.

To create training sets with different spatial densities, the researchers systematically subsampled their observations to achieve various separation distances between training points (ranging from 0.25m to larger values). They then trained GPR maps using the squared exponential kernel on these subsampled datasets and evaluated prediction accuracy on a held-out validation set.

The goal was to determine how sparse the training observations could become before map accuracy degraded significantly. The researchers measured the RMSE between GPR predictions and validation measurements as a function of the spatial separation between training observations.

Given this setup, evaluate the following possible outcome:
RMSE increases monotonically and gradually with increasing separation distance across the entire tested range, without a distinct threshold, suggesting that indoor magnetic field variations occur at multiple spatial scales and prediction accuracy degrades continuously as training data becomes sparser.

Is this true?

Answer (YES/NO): NO